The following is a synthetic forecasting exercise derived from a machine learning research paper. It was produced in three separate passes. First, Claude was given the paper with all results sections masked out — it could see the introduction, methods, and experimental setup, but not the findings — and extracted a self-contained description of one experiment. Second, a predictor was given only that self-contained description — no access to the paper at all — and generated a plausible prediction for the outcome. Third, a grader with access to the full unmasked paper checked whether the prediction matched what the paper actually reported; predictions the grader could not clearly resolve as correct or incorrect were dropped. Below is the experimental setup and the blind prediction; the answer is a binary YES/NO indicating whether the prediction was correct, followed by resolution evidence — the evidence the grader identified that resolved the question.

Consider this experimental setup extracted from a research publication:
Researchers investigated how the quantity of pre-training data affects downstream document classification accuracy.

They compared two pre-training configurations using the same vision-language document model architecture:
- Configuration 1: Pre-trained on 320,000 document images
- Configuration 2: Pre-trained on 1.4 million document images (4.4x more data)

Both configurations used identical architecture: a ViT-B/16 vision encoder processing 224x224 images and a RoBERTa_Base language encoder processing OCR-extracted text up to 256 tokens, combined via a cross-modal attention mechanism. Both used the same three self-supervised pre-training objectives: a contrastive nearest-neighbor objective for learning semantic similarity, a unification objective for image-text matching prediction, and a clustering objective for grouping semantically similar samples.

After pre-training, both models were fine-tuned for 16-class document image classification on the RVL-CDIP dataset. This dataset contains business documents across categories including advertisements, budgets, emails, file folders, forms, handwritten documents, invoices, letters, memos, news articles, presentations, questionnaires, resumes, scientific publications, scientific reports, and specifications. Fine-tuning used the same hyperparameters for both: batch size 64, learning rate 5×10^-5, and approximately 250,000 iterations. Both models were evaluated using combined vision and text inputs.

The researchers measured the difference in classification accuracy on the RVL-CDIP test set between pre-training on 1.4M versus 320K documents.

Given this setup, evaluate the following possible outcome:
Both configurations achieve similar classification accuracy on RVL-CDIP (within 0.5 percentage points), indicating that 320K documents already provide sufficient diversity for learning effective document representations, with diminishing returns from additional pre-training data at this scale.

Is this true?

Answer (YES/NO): NO